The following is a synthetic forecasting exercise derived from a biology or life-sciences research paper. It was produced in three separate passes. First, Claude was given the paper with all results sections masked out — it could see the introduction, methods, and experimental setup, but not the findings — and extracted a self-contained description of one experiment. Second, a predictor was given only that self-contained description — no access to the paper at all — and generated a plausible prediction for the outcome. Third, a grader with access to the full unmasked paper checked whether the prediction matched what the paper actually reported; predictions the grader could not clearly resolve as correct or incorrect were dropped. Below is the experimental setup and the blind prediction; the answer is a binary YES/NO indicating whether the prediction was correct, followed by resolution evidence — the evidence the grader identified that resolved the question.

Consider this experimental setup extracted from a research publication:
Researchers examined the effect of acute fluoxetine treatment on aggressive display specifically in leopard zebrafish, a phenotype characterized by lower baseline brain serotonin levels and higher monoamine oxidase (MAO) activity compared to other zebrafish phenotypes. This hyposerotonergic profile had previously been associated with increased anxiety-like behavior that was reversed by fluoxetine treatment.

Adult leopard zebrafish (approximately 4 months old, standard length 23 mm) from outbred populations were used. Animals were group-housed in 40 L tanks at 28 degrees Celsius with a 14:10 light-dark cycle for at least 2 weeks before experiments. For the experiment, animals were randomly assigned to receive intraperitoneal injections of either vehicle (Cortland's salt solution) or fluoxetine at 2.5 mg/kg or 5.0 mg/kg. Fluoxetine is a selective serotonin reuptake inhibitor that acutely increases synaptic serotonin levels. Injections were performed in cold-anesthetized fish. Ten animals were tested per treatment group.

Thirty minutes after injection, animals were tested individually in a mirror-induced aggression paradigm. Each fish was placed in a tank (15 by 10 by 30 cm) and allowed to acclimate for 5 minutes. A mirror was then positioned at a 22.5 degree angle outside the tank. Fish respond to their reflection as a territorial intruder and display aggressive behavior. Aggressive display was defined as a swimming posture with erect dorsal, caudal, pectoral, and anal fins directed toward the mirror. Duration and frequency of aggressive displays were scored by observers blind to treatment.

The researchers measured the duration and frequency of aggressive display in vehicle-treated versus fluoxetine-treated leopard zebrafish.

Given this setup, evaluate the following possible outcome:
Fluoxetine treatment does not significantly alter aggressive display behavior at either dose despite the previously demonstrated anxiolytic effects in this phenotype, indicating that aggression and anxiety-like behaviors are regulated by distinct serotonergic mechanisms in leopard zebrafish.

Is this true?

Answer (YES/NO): NO